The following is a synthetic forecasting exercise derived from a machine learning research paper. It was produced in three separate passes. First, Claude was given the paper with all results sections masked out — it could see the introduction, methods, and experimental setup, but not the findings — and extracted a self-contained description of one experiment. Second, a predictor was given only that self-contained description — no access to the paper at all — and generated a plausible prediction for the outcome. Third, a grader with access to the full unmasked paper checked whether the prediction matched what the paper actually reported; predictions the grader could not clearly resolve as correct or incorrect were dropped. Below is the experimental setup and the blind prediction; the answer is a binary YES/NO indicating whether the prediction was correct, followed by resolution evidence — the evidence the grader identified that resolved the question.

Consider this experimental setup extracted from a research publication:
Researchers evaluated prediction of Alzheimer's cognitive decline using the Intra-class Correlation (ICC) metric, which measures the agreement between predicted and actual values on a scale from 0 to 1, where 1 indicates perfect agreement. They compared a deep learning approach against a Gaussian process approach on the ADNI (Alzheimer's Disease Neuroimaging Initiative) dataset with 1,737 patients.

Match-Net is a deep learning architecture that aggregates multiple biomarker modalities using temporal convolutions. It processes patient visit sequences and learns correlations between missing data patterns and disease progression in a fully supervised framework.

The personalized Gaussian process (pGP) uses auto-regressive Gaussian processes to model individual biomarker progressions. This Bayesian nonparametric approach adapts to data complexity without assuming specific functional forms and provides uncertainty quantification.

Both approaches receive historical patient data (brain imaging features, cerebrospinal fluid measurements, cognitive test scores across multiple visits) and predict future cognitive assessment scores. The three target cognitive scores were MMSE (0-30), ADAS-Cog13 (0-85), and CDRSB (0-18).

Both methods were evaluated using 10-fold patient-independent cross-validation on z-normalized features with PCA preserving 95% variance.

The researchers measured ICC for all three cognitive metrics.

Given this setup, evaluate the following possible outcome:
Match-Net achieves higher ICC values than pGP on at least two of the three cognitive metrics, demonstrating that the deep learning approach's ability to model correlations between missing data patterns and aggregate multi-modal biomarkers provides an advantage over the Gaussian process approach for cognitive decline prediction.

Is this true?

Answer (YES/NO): YES